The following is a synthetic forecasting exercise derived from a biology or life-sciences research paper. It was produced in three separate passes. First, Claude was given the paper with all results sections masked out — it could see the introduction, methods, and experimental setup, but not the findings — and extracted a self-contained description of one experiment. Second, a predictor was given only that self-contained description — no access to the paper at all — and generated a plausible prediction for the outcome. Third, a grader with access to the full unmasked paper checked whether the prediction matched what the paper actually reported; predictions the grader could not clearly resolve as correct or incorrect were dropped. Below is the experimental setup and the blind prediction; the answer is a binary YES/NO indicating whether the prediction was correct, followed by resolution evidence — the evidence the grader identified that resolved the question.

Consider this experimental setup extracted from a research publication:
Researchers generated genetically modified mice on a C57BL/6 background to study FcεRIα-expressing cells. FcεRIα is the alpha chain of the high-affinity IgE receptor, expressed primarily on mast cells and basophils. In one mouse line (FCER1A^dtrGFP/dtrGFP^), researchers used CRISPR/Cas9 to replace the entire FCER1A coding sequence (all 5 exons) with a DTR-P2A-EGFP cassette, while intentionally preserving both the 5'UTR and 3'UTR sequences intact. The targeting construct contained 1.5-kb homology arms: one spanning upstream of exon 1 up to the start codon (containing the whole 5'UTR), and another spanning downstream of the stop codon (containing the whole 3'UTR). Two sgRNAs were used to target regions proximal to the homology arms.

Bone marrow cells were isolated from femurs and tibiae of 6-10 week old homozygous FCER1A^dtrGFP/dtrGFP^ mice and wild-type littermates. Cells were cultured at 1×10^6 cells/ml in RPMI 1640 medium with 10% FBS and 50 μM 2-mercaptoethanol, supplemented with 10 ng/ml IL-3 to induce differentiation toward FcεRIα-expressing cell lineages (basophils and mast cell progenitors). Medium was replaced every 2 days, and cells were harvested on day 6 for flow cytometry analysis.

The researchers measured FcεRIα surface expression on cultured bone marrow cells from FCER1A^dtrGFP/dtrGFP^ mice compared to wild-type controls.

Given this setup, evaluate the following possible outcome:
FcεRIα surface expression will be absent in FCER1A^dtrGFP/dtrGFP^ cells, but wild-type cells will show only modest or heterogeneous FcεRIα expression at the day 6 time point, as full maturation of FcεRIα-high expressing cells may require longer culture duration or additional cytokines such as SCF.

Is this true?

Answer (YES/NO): NO